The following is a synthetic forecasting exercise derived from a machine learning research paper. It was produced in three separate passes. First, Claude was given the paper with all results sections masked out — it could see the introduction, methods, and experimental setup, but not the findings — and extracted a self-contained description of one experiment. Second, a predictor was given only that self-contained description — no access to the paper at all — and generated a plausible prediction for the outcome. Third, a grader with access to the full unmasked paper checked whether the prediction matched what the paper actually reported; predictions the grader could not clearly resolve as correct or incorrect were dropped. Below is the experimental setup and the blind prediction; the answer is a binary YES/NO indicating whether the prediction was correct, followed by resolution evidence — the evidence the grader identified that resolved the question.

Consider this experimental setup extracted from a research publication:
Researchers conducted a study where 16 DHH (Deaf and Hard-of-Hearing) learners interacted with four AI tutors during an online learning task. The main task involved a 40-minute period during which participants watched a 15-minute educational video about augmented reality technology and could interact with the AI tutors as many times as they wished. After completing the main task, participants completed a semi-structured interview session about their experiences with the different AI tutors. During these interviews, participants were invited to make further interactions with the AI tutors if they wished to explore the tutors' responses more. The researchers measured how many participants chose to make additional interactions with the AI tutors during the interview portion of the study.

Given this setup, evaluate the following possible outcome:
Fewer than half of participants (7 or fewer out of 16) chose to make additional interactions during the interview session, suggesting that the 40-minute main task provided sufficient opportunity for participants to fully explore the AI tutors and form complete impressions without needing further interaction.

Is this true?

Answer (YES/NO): NO